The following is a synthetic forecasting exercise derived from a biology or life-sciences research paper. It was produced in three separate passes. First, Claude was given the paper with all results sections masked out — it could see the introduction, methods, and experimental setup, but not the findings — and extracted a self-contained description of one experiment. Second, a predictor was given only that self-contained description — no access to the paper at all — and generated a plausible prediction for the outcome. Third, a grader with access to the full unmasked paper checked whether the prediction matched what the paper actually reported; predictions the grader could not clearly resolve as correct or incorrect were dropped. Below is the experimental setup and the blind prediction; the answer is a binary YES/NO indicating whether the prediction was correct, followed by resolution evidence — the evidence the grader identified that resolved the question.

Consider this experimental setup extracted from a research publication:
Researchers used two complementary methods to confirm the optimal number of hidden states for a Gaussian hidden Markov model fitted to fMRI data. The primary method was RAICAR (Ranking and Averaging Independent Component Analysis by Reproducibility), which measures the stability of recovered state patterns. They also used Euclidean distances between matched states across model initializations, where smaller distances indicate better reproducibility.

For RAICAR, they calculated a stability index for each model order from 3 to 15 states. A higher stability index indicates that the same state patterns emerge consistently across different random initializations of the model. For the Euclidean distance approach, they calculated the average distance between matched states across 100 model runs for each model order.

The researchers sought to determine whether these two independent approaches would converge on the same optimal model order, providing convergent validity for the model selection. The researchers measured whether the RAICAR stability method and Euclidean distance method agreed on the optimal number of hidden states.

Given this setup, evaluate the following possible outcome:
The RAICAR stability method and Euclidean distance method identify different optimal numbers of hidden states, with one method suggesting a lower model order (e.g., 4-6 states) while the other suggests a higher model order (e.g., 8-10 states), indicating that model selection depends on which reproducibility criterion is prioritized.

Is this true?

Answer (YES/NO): NO